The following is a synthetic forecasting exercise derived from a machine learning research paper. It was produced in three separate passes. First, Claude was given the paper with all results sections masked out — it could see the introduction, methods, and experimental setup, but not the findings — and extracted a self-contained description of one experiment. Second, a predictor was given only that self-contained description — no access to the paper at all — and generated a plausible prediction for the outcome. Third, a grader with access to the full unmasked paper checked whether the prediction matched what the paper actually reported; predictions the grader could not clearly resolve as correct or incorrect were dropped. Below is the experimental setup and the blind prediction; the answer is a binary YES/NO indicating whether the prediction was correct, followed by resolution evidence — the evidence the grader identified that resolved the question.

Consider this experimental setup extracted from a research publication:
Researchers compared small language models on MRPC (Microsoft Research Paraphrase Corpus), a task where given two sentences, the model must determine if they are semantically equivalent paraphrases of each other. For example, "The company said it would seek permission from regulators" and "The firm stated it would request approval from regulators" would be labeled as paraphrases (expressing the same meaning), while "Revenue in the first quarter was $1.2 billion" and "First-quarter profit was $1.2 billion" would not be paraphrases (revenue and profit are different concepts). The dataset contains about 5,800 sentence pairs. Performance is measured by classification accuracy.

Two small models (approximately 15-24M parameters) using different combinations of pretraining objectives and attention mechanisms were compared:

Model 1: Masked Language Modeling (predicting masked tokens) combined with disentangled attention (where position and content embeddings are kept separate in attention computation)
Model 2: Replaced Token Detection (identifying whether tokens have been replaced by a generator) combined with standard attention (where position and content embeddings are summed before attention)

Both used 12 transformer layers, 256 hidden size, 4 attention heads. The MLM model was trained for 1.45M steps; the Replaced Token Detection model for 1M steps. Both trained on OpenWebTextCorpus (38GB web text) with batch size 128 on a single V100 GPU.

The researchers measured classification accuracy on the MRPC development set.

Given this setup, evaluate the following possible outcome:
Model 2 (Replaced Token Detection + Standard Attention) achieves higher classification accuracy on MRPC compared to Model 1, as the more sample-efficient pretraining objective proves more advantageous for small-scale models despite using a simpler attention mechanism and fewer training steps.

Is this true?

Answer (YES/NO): NO